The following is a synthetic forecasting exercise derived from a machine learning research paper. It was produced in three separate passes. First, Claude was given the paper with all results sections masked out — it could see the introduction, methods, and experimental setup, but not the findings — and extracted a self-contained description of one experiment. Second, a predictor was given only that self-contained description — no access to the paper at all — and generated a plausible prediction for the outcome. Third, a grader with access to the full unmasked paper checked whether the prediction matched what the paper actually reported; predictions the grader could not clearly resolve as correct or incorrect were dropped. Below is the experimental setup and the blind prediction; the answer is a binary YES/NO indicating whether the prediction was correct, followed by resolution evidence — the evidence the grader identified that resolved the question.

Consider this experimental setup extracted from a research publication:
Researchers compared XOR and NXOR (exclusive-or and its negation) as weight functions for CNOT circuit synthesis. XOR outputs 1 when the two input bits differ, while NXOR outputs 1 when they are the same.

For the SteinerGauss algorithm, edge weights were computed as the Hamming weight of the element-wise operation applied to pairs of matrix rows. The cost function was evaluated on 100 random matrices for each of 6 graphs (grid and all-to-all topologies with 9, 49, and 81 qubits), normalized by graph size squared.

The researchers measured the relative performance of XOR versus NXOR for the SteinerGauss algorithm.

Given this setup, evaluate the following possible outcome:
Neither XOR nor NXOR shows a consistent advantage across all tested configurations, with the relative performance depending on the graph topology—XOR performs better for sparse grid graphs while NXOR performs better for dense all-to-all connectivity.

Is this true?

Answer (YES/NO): NO